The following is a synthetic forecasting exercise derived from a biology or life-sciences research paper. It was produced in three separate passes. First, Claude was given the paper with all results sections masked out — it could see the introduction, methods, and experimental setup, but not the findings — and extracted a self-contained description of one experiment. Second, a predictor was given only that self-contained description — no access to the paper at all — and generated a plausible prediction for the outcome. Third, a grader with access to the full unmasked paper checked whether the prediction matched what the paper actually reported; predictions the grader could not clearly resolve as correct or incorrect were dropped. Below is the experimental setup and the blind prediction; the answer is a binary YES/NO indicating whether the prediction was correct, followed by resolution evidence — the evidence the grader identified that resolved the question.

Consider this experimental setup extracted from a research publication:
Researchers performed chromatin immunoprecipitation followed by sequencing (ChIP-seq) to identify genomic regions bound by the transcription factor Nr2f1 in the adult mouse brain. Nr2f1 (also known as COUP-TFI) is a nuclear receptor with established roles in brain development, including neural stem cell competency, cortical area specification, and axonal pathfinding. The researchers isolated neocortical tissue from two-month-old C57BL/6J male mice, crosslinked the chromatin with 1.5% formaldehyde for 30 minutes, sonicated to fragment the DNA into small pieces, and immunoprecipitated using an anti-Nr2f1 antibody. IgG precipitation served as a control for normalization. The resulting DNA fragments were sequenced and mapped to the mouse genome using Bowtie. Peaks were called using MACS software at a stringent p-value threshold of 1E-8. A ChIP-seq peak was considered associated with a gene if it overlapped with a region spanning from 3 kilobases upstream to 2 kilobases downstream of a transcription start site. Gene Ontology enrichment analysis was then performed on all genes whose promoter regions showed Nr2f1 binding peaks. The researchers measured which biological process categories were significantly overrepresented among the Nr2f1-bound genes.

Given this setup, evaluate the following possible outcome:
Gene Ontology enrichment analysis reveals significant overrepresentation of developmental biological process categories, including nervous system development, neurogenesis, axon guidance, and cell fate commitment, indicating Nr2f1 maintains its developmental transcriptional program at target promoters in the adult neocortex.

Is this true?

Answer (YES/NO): NO